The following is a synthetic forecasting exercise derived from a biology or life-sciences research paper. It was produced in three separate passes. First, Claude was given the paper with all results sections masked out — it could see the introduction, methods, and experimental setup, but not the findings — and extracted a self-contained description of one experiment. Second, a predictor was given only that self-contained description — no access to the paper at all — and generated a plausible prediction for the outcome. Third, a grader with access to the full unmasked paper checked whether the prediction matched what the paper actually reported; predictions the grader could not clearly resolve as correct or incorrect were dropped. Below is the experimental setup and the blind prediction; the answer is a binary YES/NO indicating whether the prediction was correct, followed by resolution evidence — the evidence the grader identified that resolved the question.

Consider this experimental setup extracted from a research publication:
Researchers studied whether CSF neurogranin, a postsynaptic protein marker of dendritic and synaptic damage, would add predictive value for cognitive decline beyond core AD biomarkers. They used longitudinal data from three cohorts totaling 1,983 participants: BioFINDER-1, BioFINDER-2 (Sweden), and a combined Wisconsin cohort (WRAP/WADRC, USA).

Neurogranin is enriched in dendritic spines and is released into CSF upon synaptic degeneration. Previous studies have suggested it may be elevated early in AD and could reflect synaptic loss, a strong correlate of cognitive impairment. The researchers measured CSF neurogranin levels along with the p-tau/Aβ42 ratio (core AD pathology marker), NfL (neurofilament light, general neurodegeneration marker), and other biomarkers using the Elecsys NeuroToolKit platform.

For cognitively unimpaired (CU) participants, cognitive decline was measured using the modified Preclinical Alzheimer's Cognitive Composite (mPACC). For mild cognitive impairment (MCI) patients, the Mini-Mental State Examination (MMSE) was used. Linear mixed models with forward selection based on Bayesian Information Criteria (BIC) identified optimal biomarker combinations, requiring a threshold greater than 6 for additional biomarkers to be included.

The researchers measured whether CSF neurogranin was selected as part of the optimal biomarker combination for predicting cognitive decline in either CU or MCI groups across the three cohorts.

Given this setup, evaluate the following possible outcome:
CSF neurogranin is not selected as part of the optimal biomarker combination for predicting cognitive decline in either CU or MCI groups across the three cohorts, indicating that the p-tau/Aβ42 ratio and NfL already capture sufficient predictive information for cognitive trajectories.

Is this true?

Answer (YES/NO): YES